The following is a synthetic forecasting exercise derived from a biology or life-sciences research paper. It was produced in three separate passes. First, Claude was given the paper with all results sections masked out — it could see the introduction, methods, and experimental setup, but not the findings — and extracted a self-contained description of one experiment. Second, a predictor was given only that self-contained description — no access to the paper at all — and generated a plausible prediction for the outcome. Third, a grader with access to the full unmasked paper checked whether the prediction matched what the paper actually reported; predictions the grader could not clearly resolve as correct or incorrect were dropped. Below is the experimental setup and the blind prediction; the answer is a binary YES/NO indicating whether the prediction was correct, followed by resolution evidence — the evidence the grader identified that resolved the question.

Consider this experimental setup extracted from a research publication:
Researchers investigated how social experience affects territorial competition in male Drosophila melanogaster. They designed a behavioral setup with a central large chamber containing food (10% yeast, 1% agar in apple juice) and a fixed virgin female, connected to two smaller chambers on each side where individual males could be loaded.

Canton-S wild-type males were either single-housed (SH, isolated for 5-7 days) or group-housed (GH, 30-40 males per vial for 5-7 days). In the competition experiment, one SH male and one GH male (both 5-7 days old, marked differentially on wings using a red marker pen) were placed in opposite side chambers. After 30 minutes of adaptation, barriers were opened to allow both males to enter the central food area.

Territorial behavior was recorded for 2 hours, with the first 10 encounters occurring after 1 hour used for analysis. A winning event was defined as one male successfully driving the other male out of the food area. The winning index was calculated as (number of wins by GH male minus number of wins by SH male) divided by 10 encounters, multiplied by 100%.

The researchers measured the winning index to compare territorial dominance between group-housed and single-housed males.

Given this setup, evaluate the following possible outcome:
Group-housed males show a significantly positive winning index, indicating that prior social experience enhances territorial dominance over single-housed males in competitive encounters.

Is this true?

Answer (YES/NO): NO